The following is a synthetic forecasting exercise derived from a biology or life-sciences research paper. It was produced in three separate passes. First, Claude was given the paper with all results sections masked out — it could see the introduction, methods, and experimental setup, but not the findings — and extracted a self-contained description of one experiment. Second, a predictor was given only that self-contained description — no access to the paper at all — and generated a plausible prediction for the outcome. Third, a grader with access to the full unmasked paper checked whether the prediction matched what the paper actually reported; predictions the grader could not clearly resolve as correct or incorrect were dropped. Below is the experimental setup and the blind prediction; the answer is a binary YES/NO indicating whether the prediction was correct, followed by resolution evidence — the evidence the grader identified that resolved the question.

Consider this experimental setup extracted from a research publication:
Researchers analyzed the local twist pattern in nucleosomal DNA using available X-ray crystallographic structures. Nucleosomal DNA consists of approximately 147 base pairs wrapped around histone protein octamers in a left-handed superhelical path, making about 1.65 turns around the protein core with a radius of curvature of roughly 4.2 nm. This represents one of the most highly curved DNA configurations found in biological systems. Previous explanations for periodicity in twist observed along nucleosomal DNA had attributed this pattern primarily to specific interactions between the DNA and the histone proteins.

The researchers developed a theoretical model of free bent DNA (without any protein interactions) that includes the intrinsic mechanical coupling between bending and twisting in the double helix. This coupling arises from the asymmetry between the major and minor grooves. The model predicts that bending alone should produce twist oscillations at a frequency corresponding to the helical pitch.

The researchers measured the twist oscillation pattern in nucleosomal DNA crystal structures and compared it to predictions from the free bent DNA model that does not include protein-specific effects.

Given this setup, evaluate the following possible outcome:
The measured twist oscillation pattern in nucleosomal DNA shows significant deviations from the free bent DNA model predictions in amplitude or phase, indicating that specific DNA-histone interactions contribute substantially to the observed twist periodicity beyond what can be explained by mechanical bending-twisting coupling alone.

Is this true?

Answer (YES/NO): NO